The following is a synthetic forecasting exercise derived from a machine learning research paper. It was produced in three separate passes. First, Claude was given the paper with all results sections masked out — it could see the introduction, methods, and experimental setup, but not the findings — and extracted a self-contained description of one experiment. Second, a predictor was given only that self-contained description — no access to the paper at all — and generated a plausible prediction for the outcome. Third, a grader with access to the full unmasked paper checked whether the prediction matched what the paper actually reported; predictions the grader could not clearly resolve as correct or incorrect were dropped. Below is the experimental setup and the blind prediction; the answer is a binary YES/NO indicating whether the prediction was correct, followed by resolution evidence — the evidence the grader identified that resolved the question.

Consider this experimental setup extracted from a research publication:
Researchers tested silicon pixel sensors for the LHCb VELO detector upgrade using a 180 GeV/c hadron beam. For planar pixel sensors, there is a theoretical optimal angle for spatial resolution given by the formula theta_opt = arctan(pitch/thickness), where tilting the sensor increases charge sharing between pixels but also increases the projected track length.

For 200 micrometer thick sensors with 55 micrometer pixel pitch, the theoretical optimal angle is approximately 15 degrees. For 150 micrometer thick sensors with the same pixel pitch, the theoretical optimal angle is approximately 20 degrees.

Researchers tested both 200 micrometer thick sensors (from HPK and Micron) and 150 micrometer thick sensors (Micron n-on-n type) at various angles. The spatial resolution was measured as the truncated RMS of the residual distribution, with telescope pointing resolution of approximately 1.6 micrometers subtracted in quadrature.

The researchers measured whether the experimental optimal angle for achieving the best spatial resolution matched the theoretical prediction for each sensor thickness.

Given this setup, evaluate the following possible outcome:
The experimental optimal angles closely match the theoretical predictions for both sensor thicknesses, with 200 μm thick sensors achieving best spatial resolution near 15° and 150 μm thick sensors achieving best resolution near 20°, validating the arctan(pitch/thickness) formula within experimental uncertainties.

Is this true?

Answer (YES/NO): YES